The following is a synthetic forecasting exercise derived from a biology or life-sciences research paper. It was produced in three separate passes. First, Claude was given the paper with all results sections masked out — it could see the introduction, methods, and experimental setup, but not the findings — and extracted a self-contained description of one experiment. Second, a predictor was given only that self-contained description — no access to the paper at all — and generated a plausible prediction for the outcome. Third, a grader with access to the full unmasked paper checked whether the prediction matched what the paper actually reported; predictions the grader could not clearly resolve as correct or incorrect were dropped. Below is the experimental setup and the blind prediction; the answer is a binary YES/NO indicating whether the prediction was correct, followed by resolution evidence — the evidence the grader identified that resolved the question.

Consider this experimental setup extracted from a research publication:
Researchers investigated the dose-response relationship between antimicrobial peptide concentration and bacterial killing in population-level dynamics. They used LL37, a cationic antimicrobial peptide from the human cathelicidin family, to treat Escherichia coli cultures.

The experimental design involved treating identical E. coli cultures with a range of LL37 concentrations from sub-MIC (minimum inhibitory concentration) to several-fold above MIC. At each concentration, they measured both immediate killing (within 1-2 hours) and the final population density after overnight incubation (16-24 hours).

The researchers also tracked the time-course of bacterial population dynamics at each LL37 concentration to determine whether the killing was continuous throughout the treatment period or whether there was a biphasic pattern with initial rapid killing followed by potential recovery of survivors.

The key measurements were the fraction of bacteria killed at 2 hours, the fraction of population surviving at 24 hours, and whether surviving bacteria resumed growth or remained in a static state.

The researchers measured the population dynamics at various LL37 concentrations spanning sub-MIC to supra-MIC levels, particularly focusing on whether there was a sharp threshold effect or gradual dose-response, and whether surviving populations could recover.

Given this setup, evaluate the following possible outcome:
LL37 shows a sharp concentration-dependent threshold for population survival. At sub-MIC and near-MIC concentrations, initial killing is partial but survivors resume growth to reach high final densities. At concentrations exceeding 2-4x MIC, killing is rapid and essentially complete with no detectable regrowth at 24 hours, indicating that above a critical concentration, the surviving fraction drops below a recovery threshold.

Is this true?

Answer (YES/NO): NO